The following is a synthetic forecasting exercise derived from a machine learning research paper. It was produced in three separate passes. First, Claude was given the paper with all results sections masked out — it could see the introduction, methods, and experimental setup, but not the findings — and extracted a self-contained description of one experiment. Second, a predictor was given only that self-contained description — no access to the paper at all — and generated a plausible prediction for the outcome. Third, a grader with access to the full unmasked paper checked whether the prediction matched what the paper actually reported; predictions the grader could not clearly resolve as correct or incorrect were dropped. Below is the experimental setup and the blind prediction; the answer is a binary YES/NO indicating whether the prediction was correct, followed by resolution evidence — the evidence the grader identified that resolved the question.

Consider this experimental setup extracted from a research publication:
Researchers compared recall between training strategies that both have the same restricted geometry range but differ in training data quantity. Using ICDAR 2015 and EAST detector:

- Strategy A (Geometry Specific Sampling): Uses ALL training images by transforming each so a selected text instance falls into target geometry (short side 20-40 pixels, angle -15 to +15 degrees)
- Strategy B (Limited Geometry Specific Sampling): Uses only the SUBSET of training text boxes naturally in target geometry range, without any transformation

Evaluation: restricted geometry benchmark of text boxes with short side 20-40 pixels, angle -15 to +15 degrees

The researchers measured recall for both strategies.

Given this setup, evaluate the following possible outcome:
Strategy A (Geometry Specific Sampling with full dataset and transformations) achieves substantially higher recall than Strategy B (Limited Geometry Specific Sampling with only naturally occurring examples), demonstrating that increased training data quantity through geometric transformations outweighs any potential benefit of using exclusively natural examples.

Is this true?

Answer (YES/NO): YES